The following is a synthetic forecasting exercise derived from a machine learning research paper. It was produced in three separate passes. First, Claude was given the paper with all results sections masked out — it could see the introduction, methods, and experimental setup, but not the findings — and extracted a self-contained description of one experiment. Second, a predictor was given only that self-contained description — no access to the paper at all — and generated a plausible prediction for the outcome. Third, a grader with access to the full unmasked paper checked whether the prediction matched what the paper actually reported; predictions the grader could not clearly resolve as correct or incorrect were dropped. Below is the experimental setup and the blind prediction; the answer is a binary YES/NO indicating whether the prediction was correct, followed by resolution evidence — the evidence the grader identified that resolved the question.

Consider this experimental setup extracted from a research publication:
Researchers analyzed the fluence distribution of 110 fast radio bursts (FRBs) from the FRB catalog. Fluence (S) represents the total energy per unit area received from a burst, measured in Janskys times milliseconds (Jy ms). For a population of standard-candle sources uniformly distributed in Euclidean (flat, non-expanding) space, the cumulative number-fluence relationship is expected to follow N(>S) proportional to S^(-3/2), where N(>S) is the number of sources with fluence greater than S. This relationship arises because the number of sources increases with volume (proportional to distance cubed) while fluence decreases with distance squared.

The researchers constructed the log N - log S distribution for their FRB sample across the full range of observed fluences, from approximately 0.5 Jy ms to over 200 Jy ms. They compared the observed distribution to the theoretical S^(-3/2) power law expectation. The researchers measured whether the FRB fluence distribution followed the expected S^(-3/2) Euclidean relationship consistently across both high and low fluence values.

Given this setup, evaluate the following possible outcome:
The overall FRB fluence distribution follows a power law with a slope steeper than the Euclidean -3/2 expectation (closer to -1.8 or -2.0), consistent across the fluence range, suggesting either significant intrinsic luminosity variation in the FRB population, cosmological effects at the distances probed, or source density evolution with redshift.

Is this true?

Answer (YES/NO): NO